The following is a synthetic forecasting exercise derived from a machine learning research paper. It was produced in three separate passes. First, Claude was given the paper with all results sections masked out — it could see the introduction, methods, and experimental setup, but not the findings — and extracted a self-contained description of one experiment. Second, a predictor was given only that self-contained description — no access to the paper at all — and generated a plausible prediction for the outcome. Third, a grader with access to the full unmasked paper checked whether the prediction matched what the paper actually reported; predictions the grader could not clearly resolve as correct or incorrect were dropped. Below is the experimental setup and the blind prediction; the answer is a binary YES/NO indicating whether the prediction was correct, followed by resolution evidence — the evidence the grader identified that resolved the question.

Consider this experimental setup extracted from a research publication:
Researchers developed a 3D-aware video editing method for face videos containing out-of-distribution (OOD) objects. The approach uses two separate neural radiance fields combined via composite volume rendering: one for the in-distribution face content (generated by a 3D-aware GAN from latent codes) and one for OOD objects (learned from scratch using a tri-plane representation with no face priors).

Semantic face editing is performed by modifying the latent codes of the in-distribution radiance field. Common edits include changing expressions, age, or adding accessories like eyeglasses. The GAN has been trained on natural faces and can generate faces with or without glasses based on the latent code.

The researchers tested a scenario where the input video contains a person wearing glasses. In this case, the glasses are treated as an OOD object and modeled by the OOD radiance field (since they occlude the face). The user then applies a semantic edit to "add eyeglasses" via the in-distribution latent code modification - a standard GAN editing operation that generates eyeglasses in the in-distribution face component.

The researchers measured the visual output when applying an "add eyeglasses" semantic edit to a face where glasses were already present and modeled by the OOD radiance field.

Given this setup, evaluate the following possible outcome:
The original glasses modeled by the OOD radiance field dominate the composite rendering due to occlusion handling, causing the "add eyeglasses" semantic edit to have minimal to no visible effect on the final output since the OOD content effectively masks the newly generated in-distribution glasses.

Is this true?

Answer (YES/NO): NO